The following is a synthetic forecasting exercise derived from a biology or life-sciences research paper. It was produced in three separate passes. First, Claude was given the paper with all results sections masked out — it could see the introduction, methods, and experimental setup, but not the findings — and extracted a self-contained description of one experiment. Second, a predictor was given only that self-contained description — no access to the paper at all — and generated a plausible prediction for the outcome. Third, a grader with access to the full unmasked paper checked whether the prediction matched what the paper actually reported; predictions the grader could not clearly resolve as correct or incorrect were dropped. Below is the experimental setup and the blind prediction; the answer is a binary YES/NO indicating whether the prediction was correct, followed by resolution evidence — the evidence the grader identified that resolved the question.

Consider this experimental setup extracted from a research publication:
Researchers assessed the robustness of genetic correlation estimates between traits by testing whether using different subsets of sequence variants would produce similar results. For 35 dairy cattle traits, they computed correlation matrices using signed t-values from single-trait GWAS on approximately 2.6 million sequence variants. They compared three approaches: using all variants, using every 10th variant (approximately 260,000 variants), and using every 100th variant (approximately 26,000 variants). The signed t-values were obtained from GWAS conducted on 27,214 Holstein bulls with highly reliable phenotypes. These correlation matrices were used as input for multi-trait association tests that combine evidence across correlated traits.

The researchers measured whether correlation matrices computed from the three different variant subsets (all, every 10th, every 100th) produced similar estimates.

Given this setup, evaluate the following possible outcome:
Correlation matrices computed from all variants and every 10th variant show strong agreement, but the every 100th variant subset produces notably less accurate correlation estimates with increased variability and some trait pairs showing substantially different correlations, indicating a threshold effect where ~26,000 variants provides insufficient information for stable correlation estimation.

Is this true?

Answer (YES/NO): NO